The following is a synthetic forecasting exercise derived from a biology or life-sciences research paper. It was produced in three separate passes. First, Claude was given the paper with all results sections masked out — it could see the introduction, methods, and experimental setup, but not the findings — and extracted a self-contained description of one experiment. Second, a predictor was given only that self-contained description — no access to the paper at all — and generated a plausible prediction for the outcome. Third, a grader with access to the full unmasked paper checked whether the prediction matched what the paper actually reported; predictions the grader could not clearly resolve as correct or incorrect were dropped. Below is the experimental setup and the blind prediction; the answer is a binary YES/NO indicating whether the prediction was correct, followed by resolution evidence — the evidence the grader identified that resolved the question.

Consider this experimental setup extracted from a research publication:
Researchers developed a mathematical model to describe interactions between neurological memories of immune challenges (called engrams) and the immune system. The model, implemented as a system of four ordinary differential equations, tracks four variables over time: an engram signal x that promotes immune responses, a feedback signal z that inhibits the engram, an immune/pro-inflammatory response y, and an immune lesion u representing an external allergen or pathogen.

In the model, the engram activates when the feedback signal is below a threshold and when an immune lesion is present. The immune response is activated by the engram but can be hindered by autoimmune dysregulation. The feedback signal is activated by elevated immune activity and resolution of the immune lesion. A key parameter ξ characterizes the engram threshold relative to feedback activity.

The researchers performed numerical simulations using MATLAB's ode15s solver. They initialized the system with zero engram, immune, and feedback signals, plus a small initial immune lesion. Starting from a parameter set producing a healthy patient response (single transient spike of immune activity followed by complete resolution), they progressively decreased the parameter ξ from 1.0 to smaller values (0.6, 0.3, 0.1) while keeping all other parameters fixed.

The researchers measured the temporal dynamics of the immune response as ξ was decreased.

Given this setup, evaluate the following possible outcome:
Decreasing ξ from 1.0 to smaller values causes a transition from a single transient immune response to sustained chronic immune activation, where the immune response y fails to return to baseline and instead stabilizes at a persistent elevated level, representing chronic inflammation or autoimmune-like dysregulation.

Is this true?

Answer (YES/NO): NO